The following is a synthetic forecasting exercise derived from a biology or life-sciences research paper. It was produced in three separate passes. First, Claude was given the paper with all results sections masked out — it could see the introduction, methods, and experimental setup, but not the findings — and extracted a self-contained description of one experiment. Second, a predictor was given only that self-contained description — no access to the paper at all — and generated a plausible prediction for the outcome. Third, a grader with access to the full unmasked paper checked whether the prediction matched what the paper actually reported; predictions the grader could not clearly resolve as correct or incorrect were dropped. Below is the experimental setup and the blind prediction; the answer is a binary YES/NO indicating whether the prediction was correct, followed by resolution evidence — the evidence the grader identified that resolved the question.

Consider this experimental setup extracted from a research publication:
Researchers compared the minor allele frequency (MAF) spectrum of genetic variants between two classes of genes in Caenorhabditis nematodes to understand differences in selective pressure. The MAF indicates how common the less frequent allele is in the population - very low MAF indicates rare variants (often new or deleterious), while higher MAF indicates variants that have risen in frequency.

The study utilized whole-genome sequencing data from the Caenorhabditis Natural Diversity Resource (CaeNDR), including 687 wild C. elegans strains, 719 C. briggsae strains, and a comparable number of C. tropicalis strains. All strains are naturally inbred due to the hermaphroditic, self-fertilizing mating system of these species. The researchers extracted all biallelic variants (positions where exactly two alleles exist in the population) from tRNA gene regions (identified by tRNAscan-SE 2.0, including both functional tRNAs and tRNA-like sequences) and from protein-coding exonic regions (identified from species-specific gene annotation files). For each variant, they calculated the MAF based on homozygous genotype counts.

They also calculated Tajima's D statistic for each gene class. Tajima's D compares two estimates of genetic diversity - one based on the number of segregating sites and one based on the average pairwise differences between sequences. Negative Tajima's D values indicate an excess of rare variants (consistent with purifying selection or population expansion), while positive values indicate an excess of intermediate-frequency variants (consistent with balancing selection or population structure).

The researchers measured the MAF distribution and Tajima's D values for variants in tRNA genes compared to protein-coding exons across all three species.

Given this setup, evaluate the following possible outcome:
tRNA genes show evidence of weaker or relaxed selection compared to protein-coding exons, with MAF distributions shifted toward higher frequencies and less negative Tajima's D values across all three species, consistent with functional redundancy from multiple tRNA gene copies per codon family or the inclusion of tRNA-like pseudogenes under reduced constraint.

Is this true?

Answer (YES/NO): NO